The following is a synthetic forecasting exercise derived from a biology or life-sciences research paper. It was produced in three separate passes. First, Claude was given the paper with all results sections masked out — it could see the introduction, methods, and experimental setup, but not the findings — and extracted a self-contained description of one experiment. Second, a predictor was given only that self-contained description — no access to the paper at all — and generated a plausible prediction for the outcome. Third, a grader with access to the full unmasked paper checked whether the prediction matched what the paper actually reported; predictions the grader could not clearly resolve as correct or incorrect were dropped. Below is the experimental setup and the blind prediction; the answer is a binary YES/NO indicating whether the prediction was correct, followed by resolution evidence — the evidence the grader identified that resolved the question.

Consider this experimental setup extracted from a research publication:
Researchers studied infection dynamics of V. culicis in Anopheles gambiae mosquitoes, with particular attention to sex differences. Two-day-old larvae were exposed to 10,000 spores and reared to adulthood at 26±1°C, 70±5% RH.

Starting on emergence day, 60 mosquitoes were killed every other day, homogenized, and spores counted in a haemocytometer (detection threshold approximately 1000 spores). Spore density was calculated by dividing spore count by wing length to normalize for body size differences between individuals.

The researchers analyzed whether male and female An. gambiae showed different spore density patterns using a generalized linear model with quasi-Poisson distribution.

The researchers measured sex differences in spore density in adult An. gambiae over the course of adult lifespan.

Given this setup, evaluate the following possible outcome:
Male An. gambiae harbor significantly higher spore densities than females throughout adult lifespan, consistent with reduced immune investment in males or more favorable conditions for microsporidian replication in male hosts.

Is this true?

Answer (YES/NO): YES